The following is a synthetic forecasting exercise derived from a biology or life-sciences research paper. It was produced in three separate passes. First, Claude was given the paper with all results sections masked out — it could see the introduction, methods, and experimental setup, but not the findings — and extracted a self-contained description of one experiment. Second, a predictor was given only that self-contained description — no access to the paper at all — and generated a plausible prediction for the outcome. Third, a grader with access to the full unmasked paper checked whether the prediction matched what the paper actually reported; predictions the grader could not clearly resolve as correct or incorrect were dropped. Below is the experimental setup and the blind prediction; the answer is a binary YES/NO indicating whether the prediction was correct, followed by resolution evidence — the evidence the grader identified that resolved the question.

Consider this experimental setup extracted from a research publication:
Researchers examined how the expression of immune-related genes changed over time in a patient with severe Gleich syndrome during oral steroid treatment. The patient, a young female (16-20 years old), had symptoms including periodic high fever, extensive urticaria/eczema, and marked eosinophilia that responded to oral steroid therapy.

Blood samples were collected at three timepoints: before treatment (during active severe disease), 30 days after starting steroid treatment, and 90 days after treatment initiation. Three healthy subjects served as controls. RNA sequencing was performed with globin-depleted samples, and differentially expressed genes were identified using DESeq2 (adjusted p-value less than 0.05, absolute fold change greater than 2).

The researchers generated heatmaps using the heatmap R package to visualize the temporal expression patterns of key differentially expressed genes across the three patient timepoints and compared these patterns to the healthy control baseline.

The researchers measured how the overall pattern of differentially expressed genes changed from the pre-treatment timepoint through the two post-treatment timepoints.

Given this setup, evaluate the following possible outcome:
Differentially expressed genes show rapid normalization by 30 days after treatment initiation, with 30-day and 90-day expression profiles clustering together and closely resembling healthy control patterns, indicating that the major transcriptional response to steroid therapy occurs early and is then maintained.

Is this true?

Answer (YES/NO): NO